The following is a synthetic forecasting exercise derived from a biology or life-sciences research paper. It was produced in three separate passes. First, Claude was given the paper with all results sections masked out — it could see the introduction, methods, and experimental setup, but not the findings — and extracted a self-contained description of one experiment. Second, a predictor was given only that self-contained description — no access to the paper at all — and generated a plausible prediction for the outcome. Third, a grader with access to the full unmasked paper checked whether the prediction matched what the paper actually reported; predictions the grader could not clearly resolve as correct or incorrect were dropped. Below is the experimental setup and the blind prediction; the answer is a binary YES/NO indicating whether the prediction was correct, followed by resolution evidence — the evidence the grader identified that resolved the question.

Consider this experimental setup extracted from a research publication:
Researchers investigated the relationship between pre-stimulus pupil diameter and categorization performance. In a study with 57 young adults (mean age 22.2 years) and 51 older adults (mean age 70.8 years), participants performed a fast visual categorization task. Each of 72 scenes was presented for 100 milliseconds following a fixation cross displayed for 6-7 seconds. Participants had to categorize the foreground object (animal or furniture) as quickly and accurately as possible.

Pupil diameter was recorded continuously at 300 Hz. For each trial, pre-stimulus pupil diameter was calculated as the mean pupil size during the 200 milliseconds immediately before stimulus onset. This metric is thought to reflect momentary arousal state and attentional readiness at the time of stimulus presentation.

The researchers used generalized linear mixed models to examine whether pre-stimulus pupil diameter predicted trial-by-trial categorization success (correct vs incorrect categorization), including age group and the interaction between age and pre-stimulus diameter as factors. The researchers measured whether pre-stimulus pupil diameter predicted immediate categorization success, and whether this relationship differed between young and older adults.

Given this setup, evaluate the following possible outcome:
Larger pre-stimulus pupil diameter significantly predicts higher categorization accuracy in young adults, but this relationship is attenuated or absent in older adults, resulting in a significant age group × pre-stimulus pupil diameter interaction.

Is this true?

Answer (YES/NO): NO